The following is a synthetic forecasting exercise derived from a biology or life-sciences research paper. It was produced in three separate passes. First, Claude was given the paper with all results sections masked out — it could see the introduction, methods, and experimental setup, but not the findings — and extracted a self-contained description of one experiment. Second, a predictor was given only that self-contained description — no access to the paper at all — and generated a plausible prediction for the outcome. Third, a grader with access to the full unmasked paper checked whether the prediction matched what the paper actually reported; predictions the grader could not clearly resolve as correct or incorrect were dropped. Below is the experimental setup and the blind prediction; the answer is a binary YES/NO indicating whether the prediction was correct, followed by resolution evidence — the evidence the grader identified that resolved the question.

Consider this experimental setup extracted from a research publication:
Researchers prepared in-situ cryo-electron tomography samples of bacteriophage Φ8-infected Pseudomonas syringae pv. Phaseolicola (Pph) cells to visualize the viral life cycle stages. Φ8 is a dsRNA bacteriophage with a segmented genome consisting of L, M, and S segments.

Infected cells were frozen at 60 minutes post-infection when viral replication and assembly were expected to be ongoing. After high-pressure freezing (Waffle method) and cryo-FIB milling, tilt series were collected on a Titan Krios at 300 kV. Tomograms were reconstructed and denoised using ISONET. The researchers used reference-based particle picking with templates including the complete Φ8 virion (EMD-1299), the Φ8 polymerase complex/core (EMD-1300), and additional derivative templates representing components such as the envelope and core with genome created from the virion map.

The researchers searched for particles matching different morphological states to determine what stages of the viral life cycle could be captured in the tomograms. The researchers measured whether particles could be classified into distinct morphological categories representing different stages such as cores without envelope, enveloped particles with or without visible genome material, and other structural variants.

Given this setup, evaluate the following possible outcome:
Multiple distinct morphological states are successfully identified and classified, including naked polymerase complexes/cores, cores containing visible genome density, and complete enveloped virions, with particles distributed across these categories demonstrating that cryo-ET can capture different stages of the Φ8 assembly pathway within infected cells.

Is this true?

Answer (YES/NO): YES